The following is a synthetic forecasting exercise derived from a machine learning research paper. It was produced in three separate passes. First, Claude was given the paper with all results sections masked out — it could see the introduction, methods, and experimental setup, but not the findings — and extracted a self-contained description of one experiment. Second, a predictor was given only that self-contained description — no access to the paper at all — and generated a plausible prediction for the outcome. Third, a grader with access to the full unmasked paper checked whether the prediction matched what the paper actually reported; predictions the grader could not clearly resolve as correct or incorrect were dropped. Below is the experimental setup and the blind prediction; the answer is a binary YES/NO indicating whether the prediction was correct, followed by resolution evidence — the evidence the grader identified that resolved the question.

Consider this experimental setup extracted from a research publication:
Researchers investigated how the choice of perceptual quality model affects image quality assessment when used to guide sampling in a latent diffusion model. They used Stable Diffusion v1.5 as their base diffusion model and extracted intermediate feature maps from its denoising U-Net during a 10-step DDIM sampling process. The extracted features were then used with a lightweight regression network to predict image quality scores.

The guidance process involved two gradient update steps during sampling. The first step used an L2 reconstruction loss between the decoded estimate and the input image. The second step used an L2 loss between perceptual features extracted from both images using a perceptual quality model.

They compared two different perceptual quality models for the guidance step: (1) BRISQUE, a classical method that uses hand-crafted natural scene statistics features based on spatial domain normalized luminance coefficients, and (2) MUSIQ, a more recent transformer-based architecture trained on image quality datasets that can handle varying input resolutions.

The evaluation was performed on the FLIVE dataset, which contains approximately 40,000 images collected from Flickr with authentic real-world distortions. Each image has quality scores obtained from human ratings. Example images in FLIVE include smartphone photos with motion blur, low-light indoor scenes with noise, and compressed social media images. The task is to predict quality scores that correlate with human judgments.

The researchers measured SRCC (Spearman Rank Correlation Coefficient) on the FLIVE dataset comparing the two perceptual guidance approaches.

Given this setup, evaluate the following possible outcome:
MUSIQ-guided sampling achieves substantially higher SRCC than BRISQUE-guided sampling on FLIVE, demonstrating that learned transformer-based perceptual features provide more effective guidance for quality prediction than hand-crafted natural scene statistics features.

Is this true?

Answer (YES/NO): YES